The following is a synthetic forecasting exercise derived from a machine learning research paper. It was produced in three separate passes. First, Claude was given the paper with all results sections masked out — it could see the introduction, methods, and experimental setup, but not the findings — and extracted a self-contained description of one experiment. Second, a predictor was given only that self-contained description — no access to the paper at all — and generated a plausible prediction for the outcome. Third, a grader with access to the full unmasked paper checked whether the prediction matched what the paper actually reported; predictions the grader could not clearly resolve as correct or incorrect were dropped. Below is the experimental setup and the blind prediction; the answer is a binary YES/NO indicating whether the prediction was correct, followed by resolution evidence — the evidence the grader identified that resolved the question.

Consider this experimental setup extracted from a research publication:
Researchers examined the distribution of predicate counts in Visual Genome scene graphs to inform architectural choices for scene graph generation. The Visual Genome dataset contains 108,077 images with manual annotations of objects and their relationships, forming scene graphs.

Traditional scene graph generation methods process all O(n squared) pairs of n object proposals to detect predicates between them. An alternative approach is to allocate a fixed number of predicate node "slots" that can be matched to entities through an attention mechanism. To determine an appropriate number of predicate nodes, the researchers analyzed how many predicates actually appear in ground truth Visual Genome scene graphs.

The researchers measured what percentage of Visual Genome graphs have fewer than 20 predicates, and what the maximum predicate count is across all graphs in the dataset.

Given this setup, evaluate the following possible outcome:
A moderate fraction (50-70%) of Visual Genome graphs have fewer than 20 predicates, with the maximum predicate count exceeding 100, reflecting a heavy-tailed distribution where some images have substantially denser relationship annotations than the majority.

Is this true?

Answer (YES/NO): NO